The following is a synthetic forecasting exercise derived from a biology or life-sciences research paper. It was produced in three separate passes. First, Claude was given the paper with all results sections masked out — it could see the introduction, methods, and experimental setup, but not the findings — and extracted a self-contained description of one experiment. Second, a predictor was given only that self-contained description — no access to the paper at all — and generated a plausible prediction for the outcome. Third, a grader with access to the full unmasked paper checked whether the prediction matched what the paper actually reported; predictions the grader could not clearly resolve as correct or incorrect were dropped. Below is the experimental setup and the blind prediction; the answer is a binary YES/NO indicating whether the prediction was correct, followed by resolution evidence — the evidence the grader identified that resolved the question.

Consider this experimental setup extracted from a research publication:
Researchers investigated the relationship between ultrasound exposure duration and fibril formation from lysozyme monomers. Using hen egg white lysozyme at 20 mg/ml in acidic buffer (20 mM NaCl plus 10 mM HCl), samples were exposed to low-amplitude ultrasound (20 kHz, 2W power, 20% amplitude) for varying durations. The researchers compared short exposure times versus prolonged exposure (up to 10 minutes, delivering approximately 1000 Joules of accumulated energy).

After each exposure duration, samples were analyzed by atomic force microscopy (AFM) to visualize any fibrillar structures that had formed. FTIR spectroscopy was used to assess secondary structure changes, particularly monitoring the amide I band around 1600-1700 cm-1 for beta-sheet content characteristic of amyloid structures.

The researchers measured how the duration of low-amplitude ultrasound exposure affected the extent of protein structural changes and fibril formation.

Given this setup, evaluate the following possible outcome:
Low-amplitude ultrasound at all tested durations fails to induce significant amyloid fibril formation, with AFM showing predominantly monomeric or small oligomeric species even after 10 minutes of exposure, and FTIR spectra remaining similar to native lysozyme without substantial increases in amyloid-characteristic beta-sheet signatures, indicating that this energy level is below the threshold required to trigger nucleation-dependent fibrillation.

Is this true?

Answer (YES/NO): NO